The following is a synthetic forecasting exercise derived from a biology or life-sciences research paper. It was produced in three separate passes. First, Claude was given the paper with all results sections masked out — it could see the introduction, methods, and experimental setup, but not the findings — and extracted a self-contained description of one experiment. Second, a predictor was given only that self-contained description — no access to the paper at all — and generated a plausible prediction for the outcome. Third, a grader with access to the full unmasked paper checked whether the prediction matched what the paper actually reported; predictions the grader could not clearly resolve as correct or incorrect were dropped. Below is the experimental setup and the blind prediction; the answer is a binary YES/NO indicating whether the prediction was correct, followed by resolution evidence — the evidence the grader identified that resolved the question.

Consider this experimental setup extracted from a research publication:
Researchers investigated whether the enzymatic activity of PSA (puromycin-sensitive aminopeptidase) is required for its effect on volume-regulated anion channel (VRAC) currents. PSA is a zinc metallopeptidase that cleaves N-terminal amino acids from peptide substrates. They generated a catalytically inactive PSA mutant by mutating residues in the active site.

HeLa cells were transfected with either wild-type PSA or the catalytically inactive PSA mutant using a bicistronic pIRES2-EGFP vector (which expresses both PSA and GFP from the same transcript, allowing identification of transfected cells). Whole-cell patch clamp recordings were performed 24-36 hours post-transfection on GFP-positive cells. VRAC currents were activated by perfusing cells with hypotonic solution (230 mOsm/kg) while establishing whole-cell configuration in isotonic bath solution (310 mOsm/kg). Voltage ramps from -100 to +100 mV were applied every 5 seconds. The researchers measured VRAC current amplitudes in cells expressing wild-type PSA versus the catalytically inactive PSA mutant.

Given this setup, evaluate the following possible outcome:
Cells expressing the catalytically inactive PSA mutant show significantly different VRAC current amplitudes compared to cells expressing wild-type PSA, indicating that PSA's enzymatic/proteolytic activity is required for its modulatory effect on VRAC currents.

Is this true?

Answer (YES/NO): NO